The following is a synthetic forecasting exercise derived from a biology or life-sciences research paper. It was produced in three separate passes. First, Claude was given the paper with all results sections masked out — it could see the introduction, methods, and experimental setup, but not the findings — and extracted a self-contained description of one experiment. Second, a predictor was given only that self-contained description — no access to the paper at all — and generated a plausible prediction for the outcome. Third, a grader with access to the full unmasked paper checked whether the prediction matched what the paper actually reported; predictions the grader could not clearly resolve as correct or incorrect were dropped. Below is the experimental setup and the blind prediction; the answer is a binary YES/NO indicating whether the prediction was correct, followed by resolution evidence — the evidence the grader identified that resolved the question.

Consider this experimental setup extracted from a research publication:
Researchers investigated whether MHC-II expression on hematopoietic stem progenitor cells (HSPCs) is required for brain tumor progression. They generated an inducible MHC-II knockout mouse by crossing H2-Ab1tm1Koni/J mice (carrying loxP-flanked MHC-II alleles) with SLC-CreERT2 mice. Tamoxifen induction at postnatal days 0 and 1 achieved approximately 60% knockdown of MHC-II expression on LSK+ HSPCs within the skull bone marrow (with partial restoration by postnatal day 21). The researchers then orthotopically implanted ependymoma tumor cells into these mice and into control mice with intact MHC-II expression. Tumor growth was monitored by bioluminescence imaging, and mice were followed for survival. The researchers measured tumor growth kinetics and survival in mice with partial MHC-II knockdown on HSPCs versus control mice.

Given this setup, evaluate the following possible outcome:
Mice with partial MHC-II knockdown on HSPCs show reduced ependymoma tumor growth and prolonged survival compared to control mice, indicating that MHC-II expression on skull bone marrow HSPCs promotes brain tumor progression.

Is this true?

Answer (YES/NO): YES